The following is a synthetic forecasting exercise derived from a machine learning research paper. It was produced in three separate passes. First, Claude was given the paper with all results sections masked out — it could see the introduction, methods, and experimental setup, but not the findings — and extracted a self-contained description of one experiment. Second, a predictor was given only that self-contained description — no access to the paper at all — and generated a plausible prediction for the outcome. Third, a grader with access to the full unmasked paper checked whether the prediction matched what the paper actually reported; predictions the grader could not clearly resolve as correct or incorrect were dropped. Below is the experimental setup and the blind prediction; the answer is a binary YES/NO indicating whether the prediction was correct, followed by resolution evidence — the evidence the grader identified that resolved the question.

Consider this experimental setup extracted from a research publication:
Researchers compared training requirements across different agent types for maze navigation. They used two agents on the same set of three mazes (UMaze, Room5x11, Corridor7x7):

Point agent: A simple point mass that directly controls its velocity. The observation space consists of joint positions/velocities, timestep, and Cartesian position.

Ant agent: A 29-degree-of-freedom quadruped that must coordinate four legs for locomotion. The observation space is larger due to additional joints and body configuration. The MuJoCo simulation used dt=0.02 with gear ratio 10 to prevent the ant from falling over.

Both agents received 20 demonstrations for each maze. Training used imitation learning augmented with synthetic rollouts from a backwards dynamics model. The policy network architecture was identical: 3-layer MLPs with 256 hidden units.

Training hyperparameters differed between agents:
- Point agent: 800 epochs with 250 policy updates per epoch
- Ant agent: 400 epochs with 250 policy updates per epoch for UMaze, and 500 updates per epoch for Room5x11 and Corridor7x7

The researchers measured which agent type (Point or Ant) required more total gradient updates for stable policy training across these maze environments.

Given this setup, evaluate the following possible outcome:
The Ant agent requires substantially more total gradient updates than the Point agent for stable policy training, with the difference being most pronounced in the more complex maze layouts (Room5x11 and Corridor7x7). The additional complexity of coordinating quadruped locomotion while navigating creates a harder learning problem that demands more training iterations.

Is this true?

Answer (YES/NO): NO